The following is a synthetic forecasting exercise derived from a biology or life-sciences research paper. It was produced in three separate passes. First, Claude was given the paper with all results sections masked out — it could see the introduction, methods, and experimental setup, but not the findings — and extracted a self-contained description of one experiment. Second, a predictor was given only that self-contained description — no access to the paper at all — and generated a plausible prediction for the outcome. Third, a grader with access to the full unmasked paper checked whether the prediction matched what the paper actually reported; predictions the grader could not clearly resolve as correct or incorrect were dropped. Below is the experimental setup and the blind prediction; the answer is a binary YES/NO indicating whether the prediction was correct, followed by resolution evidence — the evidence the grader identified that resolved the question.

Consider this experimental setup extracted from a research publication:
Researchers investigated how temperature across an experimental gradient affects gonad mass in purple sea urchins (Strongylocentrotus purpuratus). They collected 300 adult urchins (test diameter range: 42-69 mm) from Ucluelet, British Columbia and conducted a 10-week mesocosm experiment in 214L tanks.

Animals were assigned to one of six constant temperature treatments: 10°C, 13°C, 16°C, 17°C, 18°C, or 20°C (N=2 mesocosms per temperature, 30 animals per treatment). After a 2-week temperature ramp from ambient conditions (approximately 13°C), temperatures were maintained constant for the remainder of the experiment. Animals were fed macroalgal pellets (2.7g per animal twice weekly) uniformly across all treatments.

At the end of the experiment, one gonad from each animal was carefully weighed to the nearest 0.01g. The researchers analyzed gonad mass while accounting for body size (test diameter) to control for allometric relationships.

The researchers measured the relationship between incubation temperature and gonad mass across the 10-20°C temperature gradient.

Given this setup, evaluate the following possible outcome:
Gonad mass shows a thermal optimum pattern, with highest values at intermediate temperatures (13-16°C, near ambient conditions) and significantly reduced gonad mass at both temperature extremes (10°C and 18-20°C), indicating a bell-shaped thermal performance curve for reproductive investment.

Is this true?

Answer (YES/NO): YES